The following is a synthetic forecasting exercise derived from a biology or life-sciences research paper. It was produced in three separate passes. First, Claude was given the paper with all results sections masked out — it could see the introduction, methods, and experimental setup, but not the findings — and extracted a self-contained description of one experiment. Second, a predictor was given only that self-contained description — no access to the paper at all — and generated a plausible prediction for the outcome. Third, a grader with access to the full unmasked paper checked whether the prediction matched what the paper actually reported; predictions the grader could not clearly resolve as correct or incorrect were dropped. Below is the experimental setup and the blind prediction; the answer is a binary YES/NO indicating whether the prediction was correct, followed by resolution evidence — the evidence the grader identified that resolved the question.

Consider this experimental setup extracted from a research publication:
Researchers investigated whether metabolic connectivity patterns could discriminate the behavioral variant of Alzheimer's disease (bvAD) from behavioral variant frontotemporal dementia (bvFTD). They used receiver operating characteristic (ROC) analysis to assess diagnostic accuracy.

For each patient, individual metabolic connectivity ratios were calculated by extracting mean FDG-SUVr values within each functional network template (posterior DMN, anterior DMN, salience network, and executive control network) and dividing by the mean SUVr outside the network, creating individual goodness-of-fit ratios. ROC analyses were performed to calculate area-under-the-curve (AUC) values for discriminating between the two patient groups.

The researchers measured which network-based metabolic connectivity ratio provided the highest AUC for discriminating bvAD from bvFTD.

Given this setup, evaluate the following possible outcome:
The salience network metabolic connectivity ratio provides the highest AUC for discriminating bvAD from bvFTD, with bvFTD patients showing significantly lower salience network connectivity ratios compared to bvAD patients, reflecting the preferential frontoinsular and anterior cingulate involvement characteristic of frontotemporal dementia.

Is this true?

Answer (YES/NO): NO